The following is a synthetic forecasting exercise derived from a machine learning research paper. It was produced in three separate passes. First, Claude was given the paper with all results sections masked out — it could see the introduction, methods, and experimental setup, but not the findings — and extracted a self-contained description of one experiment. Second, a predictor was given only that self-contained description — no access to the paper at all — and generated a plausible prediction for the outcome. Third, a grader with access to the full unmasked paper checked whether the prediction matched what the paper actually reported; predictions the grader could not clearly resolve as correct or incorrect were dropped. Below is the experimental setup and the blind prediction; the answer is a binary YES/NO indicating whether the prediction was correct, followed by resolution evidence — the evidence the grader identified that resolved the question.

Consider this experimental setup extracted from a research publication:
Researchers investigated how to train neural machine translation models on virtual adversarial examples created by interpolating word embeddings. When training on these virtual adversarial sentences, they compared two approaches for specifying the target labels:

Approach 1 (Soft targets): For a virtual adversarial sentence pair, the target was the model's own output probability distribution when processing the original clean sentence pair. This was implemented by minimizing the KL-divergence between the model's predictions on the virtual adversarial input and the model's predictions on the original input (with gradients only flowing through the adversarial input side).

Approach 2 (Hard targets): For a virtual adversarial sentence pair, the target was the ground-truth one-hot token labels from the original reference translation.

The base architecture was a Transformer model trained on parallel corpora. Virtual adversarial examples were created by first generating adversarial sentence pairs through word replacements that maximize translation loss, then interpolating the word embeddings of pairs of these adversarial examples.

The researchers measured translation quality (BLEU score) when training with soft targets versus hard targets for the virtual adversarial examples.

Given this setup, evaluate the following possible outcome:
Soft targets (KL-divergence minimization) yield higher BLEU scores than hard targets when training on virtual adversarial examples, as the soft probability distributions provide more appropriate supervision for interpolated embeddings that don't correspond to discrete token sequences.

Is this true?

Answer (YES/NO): YES